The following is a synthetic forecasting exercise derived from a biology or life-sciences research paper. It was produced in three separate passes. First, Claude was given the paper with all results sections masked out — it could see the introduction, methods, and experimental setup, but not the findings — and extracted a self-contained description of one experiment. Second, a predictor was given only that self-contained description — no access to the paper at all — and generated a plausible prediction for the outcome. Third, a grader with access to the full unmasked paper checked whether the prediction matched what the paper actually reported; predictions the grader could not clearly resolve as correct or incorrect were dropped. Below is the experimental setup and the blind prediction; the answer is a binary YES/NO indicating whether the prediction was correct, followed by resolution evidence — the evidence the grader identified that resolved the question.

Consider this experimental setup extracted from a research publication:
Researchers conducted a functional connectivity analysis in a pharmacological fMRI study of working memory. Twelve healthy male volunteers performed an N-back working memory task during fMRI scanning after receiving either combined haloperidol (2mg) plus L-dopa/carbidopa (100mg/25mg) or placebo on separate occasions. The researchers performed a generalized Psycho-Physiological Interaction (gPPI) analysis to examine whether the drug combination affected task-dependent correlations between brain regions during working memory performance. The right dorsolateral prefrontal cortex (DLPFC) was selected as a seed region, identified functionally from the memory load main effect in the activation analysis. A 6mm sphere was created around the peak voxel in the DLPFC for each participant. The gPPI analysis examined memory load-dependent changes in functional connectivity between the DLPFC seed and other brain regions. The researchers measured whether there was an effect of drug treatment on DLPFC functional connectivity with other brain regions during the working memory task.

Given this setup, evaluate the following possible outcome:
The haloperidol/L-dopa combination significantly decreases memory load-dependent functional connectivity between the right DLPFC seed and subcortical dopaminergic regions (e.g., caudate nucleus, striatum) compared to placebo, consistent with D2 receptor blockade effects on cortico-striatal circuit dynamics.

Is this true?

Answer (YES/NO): NO